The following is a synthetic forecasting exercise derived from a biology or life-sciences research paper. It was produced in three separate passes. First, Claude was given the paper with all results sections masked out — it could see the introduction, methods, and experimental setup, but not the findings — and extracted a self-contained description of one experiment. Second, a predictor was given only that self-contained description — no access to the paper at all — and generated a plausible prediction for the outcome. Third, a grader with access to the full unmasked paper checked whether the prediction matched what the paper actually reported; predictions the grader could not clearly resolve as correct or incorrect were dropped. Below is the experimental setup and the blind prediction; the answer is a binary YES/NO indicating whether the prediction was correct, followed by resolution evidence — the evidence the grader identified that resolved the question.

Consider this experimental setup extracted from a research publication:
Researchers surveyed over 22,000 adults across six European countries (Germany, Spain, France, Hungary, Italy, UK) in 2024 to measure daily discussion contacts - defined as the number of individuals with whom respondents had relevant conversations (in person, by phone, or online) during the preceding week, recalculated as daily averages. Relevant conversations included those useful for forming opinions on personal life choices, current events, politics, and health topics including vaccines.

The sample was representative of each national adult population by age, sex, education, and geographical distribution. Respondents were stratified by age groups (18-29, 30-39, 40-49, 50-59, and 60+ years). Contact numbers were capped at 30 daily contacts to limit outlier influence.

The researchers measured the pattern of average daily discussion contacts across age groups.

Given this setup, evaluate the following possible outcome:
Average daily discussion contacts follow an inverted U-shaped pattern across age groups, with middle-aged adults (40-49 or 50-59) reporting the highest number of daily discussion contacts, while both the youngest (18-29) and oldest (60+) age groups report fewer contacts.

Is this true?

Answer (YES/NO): NO